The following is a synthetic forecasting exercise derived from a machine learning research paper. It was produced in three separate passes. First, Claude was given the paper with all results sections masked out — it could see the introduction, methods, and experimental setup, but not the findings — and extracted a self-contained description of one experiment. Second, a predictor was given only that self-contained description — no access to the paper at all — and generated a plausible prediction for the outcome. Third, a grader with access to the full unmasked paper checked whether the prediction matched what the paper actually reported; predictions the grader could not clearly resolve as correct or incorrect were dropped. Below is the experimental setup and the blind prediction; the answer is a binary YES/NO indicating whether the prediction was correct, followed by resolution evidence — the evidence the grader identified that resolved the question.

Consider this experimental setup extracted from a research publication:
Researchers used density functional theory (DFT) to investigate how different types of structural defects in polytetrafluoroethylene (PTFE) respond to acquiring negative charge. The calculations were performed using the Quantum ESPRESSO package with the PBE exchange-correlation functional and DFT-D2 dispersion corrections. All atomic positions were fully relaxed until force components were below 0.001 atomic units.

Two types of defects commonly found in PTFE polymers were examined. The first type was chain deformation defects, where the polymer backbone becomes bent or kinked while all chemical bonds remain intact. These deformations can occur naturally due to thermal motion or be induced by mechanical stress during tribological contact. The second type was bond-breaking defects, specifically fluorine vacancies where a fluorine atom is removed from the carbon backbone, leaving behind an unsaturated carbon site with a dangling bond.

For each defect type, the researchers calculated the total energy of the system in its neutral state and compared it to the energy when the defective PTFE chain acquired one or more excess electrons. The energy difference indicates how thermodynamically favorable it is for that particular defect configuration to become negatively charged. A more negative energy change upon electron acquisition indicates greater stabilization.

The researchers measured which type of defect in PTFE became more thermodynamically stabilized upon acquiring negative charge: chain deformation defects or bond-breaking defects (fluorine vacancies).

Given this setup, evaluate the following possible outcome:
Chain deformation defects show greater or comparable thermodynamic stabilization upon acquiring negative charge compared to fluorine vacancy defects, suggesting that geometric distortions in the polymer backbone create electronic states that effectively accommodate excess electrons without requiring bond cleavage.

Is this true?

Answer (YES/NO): YES